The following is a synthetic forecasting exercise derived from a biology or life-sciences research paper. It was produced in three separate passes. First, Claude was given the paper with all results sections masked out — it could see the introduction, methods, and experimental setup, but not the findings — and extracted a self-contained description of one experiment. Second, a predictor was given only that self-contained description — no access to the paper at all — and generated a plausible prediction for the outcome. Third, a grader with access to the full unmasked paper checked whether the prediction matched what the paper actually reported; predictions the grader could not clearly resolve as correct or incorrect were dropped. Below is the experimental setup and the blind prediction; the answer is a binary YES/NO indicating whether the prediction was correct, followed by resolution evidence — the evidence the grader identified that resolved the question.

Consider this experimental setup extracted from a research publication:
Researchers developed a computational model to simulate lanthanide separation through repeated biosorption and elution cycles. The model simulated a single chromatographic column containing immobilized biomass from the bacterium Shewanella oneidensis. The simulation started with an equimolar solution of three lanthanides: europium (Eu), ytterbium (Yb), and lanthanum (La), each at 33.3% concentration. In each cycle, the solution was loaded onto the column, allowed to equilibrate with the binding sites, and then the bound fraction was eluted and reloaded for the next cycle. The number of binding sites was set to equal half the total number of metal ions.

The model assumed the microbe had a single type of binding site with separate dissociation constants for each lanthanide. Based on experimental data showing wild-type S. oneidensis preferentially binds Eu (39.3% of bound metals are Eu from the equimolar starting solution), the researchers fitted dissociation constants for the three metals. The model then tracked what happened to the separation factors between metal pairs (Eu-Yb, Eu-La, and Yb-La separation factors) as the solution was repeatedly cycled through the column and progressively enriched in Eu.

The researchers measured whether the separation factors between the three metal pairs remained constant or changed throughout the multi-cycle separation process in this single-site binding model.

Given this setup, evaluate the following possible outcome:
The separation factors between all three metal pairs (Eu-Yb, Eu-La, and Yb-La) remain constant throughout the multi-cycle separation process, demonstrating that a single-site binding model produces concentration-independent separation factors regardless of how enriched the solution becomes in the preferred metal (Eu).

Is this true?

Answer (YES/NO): YES